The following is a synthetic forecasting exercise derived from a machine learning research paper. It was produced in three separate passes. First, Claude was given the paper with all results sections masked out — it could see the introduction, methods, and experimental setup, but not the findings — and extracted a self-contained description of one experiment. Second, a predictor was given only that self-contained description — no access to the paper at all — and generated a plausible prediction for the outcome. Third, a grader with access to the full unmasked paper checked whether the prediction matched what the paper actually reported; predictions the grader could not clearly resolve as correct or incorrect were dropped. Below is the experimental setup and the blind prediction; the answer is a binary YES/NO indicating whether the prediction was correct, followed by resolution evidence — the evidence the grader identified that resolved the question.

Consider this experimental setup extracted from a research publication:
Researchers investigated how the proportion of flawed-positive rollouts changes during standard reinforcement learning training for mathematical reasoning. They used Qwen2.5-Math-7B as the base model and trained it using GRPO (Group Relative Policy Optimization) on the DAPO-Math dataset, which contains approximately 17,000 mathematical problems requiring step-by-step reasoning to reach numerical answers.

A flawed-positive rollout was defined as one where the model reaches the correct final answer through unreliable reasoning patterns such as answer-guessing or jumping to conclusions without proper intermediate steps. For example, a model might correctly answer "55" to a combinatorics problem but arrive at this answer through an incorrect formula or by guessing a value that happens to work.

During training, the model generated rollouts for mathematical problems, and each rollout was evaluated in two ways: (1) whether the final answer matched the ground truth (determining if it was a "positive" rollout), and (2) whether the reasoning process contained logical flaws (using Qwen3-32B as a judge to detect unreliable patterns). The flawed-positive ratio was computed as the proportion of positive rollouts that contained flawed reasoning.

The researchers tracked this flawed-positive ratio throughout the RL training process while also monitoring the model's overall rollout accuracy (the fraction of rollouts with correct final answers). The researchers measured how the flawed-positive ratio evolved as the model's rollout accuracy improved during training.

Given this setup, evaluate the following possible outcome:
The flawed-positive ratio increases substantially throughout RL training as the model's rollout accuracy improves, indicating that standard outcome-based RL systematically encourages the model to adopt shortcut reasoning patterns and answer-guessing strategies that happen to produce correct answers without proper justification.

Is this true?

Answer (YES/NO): NO